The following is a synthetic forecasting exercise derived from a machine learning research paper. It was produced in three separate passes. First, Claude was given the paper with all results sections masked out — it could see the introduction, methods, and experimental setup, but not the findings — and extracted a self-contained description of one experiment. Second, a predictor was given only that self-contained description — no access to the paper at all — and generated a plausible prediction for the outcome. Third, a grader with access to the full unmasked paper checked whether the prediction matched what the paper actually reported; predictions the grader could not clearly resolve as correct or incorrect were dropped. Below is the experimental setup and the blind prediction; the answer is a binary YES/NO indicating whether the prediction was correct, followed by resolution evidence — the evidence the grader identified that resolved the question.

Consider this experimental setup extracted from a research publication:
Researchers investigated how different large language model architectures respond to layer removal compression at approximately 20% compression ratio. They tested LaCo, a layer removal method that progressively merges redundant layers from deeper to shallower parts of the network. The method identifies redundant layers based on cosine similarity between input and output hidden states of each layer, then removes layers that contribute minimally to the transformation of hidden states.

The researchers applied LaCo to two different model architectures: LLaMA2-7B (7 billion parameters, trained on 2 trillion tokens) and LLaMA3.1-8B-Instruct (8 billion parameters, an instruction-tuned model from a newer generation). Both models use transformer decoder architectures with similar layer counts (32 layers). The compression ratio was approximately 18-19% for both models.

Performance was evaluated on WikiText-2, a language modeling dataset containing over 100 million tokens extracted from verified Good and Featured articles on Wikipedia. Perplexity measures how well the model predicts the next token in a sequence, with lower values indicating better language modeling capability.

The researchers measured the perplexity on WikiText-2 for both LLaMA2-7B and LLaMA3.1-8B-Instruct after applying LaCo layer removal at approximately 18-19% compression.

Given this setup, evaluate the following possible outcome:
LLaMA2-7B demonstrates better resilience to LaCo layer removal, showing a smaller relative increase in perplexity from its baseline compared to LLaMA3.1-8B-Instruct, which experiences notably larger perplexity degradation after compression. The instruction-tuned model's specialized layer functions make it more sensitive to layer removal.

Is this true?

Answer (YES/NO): YES